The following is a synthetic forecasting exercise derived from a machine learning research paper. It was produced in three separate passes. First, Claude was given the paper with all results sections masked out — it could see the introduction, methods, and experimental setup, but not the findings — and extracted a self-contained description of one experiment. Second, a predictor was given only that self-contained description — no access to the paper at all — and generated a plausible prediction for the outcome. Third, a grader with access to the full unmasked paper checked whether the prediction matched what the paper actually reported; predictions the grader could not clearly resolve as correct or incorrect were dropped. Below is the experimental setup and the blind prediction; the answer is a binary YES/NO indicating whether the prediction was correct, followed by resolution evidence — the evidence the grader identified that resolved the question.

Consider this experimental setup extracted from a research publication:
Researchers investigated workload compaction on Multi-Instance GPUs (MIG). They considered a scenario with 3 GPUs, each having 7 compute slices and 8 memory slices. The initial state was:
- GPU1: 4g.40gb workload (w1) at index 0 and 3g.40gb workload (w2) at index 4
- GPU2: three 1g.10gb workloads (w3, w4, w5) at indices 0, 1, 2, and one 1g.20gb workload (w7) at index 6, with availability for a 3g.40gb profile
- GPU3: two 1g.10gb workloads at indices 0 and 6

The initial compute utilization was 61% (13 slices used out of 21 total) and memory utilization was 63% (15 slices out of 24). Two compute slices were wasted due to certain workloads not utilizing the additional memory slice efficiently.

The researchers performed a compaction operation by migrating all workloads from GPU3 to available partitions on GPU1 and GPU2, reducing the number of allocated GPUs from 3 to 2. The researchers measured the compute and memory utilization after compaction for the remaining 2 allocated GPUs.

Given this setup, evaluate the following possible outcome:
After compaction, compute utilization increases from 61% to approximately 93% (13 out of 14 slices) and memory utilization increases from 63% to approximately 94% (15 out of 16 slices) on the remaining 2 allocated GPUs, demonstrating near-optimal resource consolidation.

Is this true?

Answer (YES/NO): NO